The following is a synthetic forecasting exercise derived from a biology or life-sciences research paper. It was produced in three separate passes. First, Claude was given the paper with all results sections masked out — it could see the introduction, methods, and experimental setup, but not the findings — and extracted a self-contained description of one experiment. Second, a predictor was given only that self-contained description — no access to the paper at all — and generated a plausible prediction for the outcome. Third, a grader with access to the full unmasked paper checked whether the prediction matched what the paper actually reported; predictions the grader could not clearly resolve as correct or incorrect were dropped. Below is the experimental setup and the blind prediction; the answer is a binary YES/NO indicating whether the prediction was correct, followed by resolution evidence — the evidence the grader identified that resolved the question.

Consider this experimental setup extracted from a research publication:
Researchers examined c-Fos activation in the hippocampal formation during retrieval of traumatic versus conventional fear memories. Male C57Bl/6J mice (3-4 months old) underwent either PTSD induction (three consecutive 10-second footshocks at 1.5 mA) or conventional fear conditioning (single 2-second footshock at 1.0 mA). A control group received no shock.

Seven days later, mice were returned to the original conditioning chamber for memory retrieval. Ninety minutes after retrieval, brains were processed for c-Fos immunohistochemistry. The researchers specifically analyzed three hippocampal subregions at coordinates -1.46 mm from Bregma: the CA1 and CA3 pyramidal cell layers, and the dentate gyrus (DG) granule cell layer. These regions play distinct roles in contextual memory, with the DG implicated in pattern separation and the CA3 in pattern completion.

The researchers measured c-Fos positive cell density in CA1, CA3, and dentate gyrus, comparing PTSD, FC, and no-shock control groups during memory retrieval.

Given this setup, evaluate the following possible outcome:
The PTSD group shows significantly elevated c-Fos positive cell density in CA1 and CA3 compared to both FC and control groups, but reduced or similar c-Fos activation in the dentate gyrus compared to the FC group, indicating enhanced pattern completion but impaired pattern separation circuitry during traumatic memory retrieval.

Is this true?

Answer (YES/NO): NO